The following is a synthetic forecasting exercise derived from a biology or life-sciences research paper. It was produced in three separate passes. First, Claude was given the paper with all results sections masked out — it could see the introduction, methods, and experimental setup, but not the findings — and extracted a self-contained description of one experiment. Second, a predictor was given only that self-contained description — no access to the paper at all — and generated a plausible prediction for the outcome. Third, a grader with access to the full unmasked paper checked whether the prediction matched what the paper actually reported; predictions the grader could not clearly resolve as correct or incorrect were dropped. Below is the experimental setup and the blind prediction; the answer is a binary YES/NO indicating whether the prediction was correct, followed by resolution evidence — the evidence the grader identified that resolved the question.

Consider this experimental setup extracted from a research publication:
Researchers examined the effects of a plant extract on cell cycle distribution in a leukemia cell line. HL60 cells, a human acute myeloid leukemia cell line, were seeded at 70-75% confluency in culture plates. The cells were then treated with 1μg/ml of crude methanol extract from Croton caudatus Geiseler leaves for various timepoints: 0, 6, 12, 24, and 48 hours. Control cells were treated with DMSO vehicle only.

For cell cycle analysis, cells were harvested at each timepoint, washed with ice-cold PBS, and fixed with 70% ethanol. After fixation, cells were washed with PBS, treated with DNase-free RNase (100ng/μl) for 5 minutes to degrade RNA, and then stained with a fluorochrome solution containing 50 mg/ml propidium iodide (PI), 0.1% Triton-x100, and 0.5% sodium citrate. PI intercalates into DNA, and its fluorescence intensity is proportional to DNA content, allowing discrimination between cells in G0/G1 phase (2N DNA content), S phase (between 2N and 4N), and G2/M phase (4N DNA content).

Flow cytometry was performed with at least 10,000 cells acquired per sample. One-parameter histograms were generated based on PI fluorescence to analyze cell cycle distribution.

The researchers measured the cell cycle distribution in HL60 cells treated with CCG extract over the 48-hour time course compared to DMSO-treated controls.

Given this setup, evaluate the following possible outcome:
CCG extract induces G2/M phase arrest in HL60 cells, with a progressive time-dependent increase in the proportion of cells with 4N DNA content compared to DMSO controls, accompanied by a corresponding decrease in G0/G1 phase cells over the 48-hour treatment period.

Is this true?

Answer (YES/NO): NO